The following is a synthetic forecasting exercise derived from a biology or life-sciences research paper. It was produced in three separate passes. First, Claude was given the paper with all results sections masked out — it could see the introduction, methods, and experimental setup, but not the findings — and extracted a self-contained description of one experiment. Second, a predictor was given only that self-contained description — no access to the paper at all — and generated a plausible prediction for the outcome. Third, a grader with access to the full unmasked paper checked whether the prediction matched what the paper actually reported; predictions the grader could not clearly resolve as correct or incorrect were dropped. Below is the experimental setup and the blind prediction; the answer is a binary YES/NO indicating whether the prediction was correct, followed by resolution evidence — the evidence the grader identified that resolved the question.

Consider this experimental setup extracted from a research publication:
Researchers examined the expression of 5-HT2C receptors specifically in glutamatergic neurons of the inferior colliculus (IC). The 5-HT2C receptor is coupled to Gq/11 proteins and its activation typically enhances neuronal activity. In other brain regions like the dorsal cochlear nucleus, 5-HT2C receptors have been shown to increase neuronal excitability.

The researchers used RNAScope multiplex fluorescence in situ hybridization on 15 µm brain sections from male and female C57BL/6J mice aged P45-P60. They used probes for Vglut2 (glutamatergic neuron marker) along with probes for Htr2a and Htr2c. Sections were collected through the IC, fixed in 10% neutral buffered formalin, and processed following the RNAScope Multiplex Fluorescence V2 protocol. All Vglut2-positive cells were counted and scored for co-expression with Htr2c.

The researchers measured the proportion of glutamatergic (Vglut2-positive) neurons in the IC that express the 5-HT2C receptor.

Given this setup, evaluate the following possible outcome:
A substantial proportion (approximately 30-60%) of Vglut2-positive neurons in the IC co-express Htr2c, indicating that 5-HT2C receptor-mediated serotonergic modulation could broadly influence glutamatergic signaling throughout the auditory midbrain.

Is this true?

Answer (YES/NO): NO